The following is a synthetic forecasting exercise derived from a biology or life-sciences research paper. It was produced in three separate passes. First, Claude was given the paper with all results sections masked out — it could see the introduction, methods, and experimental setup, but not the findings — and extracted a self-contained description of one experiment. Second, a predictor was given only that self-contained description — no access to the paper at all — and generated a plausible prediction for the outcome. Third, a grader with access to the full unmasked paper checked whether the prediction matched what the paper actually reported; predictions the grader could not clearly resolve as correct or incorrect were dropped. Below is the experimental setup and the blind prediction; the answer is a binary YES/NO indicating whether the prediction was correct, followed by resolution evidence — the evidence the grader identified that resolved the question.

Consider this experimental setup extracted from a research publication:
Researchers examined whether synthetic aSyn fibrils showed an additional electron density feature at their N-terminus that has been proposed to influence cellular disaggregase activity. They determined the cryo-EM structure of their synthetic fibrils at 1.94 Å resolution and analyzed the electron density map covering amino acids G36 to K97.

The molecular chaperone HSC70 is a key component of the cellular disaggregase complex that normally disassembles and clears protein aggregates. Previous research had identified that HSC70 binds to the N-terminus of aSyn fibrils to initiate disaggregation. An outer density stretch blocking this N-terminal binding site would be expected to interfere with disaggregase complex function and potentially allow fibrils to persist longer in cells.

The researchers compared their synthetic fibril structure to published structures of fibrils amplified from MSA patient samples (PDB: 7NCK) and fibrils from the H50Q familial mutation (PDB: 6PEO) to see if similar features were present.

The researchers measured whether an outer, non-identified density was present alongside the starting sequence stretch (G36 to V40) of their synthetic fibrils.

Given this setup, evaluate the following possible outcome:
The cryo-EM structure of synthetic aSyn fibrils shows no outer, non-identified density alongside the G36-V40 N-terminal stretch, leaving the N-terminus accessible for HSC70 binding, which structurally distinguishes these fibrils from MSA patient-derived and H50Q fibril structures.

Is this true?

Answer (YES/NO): NO